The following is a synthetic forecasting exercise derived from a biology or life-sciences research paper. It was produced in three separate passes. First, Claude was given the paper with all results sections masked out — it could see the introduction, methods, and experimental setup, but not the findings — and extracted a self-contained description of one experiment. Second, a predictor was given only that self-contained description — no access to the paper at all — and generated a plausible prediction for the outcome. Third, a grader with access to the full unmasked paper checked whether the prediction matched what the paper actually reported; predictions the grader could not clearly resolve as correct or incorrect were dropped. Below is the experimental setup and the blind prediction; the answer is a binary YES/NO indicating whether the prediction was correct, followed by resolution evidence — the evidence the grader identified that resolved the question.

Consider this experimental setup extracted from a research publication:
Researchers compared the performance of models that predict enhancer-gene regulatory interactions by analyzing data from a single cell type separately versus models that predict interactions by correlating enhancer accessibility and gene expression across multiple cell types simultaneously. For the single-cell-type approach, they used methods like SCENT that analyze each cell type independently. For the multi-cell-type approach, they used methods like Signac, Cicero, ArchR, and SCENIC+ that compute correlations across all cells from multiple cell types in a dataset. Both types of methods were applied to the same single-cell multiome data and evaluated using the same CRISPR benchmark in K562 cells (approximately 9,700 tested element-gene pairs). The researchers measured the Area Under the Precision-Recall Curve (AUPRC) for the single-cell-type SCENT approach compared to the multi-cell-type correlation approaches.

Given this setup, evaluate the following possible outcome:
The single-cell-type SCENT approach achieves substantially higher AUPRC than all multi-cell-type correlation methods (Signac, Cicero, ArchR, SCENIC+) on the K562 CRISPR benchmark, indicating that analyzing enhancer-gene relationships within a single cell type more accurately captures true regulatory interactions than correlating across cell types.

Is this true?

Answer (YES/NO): NO